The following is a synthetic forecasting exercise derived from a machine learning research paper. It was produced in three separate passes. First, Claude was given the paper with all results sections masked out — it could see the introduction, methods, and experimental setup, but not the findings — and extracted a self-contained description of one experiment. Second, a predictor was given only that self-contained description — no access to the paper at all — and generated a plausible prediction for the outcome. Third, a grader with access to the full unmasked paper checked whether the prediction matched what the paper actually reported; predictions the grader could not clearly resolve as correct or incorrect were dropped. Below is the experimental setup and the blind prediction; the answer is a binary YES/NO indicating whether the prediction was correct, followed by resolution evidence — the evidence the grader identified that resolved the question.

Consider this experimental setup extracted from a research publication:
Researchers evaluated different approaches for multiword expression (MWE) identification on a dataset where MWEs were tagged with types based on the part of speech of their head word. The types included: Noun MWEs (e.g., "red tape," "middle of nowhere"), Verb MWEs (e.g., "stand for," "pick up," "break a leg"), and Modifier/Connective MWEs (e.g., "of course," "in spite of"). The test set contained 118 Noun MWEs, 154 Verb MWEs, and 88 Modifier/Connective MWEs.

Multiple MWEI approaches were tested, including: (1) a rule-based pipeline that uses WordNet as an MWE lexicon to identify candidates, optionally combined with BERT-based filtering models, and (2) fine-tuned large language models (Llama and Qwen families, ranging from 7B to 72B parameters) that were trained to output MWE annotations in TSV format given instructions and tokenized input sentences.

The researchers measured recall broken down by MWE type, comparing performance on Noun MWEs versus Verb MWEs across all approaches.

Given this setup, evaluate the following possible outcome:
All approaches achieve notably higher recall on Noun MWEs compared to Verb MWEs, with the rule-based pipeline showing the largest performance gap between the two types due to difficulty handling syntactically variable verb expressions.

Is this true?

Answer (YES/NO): NO